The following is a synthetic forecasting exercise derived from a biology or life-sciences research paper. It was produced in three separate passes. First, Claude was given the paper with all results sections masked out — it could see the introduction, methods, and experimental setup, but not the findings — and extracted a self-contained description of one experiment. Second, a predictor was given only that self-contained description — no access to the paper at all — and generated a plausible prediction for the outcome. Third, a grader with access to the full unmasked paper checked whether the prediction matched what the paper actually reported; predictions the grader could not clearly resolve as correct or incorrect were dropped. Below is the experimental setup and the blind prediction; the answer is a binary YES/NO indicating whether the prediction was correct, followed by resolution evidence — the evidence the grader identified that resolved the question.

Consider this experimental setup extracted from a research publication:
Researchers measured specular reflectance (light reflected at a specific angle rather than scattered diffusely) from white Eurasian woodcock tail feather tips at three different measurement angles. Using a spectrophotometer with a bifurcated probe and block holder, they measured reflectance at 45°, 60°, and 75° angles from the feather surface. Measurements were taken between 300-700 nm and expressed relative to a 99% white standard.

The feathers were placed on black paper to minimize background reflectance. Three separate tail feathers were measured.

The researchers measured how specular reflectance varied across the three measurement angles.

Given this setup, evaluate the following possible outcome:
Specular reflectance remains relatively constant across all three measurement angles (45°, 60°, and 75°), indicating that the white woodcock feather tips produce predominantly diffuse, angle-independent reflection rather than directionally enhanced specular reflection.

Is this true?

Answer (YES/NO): NO